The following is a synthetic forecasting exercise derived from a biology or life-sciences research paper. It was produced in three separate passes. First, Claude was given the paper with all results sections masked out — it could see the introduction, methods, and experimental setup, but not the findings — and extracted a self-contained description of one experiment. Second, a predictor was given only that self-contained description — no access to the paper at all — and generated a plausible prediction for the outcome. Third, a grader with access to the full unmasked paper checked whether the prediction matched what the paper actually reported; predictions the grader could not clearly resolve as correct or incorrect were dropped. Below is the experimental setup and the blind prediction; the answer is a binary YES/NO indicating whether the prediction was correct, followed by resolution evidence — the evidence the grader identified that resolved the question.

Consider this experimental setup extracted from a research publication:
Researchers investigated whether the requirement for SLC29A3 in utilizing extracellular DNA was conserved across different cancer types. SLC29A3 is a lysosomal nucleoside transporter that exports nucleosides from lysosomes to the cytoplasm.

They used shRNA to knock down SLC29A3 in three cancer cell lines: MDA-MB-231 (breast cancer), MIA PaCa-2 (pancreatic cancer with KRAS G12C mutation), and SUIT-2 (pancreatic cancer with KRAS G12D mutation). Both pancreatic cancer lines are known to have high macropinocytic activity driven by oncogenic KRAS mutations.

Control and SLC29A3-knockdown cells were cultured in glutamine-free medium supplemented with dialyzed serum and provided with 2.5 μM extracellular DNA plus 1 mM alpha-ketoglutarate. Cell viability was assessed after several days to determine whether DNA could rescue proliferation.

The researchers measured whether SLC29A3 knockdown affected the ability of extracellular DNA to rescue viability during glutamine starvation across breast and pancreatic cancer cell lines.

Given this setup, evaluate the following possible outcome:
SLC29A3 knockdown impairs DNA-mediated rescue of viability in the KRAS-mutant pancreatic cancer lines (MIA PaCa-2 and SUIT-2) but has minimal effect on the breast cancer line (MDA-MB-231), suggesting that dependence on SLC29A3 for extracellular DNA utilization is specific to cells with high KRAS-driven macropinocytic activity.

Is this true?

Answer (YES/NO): NO